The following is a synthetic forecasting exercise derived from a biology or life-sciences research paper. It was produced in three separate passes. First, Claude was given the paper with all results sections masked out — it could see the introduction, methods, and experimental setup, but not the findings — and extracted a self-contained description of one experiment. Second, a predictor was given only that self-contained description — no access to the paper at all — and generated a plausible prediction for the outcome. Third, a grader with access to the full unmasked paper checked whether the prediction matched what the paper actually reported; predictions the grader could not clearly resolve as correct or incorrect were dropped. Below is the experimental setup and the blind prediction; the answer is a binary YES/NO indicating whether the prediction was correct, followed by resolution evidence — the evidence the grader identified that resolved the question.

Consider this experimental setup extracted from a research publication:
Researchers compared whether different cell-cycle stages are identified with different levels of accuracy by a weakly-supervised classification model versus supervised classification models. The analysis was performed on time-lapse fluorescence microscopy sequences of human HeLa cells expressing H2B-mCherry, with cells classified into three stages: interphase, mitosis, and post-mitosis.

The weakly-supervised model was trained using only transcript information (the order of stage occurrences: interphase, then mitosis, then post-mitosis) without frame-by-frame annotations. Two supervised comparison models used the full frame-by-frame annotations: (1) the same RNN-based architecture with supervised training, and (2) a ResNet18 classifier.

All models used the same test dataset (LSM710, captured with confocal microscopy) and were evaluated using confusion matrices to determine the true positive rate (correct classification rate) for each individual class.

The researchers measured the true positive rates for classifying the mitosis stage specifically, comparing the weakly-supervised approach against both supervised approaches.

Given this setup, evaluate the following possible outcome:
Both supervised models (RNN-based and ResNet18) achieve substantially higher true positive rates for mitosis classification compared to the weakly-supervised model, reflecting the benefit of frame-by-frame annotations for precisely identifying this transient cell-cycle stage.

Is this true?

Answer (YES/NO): NO